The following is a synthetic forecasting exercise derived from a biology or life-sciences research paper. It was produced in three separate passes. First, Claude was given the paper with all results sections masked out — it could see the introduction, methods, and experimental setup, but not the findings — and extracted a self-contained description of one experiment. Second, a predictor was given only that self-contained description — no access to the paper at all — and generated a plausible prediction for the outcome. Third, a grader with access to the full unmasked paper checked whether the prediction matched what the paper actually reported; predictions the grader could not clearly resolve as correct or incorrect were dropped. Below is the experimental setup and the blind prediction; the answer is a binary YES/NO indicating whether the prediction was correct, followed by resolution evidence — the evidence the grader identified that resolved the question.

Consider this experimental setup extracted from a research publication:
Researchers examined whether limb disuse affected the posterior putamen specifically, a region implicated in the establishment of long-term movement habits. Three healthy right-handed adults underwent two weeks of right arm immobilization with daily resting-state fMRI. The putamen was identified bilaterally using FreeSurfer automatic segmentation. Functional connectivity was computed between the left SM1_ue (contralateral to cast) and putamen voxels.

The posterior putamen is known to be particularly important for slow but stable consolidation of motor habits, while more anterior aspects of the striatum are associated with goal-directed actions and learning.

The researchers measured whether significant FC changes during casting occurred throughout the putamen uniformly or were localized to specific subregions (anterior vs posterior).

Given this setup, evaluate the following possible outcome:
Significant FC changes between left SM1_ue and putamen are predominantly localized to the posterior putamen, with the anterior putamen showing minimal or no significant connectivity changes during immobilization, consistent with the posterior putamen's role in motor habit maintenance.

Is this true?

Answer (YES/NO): YES